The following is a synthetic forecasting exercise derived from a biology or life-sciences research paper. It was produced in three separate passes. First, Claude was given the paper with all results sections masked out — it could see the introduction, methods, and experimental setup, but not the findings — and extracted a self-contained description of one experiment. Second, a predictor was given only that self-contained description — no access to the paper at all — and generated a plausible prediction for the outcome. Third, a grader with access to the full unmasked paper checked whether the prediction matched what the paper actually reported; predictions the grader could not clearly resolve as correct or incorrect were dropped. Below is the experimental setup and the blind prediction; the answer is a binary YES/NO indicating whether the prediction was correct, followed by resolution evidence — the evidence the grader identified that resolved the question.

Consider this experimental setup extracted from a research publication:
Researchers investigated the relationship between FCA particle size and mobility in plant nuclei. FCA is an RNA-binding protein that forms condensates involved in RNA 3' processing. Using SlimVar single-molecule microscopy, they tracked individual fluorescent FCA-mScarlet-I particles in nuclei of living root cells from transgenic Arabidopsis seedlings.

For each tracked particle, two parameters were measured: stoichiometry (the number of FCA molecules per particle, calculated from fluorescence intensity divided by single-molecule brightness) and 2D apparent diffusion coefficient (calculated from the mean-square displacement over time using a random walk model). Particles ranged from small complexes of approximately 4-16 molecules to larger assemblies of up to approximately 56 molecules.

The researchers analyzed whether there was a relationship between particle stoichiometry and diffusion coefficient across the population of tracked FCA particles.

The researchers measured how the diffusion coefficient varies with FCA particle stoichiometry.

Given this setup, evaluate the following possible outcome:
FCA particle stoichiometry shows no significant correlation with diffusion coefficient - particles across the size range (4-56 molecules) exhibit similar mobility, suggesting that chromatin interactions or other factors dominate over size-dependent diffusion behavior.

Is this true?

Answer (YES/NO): NO